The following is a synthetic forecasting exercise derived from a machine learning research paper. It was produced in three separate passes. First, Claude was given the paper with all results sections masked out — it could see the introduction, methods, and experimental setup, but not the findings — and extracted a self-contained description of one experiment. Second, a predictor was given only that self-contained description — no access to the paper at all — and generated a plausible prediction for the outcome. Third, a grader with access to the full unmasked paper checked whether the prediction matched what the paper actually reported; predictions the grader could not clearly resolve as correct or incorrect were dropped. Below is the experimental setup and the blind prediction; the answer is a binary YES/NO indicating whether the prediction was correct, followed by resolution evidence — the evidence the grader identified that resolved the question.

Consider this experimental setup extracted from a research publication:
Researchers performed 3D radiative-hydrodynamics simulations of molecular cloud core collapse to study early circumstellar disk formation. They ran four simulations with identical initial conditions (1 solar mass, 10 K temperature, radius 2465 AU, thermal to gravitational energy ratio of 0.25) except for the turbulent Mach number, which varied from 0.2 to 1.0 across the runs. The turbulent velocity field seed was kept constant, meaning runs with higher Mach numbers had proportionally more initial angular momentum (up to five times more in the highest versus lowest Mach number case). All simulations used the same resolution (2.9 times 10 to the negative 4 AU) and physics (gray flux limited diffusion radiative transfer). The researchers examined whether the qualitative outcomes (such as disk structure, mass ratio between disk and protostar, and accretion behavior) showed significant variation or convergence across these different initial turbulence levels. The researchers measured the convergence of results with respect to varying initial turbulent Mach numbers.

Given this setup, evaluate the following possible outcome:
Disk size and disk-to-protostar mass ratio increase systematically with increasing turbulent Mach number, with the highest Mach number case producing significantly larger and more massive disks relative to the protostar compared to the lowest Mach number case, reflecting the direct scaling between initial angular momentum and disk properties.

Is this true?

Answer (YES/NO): NO